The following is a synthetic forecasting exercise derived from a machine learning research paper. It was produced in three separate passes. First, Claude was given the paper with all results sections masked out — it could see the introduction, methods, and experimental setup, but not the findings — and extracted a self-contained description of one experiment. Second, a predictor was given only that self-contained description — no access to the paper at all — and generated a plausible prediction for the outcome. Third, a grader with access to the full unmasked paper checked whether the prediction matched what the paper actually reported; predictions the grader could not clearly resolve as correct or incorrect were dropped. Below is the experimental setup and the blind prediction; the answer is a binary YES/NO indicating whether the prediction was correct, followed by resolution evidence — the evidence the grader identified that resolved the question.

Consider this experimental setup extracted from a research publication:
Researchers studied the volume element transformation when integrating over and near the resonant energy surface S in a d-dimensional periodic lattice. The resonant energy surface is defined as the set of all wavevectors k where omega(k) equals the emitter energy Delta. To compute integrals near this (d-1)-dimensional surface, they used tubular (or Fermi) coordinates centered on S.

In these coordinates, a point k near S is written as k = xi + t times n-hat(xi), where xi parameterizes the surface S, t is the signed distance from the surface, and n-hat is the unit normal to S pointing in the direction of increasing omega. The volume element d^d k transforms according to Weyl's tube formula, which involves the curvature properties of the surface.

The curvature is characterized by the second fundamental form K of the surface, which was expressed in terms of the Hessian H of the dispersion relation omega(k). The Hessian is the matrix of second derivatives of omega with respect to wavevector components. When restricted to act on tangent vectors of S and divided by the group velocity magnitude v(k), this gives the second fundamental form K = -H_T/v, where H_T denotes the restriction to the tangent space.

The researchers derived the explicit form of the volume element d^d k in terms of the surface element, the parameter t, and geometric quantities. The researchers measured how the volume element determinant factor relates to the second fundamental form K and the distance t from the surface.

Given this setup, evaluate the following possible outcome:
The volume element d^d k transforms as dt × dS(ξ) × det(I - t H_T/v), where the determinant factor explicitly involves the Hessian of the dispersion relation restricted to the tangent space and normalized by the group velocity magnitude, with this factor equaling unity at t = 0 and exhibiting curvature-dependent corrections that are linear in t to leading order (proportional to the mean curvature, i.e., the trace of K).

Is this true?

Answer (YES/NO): YES